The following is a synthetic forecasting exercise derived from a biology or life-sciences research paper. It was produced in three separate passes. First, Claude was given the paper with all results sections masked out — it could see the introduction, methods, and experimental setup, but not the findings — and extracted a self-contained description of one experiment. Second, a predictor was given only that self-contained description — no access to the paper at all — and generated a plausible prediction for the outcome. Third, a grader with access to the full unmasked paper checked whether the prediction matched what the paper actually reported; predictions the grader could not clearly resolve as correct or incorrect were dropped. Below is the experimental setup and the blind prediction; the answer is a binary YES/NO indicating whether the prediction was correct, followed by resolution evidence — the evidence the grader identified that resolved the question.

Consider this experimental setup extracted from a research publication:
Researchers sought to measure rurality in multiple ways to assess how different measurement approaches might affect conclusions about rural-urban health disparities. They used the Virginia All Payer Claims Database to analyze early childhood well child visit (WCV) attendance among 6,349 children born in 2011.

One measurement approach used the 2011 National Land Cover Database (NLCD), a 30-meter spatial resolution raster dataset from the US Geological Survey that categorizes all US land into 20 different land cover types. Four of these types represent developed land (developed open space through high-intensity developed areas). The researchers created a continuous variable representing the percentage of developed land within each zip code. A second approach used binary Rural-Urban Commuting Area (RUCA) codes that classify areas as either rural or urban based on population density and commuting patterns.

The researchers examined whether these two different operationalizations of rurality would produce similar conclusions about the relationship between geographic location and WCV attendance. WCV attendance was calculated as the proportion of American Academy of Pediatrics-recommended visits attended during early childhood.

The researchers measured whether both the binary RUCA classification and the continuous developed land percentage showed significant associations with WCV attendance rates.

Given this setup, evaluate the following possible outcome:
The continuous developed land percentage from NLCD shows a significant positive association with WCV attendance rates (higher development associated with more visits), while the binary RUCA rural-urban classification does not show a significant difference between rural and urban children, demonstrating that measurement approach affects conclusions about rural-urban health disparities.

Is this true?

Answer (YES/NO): NO